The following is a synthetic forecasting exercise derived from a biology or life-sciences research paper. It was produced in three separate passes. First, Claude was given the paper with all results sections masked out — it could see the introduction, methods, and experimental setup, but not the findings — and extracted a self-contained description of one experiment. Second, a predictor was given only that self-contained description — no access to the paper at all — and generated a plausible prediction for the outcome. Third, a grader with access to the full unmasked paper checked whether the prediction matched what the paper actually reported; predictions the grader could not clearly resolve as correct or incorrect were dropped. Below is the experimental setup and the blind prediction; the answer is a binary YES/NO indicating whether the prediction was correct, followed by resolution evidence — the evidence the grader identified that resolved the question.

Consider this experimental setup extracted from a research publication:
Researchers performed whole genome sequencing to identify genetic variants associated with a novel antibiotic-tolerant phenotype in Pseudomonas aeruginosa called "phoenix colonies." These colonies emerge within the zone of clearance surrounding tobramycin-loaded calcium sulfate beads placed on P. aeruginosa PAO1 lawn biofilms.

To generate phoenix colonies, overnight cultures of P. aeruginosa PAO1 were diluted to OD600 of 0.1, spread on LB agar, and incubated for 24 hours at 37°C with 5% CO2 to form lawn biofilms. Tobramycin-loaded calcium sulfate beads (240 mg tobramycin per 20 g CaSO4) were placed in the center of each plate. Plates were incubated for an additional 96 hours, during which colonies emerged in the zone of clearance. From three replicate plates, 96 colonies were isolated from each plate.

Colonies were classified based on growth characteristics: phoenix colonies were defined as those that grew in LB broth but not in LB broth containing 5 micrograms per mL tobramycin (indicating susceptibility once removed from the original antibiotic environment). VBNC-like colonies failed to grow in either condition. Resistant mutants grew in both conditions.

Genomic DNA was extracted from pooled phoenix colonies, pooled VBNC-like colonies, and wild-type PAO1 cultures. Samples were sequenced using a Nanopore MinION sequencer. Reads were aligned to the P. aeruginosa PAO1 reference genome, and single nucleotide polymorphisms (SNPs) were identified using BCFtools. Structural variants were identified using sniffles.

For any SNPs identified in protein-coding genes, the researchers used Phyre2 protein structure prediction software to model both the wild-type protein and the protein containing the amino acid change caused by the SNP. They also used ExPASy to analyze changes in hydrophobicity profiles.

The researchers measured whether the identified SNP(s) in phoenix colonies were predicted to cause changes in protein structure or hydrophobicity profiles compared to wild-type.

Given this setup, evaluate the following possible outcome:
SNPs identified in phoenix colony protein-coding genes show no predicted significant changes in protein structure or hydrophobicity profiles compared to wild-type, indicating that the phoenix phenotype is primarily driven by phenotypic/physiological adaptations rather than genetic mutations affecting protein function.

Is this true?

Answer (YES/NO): NO